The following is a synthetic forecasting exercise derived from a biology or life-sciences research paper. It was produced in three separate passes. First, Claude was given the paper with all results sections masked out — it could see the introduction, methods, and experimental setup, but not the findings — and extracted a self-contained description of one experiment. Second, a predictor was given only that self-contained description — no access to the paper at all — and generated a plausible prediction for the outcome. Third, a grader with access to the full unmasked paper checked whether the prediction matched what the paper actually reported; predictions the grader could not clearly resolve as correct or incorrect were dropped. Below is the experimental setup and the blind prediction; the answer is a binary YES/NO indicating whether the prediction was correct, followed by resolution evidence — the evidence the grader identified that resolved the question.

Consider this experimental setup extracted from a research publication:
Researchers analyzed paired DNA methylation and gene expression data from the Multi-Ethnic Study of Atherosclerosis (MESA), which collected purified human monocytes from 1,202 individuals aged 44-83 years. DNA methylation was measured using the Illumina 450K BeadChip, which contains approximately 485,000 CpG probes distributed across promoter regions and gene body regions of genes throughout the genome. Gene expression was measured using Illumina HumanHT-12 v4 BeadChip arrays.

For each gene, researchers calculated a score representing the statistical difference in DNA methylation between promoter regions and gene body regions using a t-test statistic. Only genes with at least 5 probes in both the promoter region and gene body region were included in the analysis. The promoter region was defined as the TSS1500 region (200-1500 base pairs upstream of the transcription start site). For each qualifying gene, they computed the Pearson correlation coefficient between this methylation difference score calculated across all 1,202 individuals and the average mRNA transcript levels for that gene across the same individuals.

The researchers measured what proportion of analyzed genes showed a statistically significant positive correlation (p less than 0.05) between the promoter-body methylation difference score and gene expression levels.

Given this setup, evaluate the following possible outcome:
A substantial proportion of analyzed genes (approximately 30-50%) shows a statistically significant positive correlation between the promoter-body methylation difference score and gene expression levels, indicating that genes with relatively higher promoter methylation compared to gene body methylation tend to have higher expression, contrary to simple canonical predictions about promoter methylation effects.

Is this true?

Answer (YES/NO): YES